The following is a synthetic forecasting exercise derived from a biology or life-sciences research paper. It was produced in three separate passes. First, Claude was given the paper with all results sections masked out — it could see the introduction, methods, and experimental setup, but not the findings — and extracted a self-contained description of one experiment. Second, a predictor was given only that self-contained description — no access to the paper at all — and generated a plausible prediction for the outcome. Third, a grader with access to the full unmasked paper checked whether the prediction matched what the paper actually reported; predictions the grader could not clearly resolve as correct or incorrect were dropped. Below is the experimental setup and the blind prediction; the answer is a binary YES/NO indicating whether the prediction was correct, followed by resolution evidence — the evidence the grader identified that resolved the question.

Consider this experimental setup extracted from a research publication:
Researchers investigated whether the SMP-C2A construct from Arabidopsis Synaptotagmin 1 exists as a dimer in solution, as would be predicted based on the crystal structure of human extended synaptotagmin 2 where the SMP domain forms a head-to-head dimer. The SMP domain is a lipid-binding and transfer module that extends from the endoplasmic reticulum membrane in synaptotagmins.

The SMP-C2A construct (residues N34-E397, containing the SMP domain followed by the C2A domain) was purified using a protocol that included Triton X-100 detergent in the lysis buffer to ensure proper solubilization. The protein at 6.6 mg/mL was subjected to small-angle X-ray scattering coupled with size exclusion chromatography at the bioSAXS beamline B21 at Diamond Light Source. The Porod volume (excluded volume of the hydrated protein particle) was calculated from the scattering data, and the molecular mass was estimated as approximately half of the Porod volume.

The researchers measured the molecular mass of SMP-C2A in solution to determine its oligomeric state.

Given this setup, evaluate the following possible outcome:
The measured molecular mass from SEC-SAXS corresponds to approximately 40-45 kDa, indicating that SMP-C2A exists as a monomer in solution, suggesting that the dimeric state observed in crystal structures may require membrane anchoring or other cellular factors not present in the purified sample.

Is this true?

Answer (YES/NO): NO